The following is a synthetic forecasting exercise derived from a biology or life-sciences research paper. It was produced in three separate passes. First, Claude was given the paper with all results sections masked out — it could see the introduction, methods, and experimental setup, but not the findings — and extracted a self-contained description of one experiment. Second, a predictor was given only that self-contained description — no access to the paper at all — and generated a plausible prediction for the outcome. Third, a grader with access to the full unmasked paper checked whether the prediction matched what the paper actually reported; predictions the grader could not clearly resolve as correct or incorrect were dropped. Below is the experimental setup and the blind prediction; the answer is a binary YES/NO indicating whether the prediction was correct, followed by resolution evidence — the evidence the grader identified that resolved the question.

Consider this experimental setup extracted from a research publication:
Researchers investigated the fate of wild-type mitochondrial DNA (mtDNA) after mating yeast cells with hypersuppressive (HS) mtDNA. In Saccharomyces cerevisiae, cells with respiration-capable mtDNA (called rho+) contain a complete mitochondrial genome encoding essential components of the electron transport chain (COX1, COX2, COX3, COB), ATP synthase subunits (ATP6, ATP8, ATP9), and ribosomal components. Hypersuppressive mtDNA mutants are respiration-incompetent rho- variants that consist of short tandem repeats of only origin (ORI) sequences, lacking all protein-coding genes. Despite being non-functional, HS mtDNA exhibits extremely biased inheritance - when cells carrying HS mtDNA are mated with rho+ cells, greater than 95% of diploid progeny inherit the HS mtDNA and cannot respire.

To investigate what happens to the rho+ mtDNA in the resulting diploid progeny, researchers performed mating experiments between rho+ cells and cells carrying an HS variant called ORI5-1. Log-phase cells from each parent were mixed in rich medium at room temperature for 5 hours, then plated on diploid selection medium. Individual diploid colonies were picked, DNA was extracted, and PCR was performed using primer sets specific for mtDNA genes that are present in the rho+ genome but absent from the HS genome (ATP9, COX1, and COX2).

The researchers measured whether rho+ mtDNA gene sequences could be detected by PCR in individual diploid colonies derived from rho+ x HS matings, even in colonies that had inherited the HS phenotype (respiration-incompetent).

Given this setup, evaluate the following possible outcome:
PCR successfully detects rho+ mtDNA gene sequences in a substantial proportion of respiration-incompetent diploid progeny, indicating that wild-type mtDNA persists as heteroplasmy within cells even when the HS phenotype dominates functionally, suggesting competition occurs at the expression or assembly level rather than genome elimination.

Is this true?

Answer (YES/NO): NO